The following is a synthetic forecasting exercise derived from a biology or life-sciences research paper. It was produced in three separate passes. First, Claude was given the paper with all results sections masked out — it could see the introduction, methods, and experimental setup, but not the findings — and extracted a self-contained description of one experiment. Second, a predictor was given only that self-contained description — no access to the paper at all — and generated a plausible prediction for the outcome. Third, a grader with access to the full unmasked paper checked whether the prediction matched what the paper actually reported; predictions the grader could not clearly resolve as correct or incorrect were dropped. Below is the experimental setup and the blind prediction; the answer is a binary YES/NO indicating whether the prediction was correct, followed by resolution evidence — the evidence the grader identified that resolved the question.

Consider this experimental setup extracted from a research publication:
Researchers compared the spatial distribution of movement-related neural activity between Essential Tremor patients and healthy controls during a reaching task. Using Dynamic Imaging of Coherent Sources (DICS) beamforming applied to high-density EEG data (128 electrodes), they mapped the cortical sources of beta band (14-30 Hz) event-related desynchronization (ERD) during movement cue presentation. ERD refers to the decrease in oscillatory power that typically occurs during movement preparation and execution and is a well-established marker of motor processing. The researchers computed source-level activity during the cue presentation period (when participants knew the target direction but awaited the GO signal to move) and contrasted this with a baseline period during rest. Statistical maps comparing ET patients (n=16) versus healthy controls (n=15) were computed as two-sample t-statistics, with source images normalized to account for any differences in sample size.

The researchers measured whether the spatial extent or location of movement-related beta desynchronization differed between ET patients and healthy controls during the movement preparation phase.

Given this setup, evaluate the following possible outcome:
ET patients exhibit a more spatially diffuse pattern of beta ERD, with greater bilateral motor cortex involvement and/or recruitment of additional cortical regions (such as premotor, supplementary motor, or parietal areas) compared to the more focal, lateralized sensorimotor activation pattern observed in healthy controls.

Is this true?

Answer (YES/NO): NO